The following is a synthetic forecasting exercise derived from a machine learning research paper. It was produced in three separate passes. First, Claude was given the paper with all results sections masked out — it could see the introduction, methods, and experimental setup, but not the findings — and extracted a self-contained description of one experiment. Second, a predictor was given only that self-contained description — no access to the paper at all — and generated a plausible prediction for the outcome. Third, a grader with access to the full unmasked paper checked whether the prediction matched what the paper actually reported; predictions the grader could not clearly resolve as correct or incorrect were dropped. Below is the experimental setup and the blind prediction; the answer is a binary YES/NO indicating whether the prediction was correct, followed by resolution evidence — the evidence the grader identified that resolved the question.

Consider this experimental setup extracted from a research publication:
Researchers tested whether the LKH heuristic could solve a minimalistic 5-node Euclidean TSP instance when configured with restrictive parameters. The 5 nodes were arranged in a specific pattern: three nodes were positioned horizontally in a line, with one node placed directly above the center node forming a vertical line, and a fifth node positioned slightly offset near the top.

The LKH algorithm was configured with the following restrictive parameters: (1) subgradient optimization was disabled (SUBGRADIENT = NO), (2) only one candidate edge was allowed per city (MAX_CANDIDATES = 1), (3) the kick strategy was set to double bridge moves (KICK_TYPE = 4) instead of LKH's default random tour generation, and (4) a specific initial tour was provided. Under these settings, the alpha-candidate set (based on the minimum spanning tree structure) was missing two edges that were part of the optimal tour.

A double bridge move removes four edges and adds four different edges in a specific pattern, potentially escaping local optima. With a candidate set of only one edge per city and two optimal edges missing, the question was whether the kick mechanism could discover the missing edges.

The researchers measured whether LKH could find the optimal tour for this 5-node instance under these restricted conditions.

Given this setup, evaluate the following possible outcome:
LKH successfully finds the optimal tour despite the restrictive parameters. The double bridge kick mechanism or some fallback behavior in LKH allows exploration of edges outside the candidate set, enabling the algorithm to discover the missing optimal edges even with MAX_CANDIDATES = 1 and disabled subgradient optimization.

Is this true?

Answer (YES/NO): NO